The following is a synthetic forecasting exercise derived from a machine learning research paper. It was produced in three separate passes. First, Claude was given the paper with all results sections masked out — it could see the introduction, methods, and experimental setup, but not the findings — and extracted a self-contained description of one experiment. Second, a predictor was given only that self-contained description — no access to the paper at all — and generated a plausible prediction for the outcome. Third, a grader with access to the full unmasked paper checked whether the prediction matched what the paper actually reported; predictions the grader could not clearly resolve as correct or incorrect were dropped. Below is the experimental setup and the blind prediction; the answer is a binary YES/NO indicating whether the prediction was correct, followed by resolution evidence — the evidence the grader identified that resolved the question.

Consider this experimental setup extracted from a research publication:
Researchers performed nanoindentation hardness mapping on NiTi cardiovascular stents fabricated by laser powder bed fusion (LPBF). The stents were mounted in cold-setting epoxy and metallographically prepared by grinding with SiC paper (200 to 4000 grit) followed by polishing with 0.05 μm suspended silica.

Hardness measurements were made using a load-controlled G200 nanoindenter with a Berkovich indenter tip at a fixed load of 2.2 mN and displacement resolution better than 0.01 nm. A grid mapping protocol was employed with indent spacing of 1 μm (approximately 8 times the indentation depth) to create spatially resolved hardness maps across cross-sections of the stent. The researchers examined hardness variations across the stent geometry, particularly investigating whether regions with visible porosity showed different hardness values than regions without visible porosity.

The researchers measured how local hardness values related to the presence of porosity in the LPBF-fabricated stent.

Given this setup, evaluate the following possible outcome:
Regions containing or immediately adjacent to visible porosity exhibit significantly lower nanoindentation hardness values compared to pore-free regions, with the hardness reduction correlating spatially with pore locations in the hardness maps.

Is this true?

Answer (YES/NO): YES